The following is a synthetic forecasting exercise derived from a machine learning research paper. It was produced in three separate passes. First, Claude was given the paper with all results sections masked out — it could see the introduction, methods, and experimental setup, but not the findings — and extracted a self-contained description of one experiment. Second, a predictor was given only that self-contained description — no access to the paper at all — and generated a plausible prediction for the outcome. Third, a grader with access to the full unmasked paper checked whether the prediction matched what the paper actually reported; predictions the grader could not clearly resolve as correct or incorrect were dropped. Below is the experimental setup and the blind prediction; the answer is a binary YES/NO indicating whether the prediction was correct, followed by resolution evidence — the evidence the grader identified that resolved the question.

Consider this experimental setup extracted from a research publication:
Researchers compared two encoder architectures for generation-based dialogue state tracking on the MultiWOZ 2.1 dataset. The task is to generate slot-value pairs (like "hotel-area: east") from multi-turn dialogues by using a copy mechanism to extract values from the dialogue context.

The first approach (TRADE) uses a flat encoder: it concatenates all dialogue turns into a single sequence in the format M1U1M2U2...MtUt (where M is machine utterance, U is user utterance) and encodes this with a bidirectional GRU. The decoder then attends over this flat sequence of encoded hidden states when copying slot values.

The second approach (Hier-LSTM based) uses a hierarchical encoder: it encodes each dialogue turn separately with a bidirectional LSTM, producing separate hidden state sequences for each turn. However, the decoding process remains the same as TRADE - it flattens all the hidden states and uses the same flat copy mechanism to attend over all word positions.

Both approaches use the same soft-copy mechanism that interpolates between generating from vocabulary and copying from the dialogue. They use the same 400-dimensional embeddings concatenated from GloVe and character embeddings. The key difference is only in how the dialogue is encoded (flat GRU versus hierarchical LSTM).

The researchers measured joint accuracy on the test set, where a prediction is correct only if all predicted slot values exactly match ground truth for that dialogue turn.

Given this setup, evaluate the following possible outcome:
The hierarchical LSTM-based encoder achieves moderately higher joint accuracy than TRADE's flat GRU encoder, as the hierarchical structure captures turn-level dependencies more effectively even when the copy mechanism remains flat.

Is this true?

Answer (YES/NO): NO